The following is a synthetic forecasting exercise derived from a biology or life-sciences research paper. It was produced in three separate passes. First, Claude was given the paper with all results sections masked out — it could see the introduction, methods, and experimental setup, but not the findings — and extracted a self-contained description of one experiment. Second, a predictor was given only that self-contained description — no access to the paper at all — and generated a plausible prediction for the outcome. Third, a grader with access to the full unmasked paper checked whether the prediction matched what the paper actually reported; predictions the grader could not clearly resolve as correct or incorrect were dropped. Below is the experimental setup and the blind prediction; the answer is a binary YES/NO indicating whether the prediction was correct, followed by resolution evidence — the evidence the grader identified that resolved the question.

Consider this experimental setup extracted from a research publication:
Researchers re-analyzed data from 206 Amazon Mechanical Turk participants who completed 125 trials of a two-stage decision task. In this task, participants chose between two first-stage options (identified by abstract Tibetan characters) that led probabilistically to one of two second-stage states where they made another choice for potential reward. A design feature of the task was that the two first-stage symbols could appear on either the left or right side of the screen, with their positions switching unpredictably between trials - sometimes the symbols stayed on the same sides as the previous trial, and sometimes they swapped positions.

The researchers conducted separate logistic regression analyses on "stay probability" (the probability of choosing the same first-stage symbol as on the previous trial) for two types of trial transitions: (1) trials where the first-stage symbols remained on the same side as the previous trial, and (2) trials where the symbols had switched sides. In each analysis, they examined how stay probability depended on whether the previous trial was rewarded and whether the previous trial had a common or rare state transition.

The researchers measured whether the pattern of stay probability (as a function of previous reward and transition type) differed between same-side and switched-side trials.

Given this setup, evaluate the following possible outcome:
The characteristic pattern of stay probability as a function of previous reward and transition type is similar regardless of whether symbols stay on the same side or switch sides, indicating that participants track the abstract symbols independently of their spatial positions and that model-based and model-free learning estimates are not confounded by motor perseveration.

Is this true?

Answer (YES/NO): NO